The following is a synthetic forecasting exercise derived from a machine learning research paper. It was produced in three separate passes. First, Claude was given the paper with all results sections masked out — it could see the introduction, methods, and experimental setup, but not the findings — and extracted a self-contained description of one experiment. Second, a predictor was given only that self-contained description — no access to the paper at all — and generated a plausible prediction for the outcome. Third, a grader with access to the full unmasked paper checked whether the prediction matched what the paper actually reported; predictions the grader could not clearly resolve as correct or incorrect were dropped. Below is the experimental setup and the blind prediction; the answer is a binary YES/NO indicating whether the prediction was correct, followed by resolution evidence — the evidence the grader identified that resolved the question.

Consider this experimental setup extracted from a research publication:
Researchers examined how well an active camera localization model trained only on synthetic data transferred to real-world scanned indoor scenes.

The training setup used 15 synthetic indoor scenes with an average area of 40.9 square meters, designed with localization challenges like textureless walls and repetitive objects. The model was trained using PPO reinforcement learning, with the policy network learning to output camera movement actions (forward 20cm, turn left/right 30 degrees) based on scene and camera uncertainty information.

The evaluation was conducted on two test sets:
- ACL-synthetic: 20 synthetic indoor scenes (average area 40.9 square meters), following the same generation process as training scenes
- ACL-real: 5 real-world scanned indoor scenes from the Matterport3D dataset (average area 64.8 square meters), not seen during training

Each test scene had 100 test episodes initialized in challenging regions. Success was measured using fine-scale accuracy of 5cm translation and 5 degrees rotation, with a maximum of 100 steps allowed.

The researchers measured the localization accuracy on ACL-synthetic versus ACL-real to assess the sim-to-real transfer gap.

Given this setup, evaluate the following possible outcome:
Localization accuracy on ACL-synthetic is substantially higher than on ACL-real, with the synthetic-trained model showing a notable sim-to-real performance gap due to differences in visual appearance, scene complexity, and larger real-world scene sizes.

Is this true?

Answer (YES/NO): NO